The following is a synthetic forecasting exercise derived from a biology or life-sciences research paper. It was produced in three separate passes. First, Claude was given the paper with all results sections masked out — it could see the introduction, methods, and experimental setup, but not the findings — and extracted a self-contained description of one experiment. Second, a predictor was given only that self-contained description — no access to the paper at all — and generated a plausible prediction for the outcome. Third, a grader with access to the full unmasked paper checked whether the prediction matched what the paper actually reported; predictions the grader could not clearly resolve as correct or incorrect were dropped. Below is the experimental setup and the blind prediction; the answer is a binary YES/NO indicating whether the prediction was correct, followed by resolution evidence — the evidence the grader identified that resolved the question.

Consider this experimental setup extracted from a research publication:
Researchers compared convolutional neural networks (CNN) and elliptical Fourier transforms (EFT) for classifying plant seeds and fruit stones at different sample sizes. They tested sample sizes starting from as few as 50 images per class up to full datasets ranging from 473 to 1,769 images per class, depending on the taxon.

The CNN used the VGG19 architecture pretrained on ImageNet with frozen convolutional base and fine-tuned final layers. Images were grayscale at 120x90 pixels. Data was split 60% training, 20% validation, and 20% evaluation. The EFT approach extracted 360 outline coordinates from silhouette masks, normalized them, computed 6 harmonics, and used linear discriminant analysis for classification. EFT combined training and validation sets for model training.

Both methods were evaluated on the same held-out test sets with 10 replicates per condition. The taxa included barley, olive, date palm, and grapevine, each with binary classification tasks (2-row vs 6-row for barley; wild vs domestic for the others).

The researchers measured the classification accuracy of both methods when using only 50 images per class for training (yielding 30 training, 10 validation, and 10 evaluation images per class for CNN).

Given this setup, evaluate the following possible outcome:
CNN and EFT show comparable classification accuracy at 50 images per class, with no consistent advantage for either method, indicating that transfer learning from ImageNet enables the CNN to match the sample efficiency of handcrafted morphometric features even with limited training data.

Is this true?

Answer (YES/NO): NO